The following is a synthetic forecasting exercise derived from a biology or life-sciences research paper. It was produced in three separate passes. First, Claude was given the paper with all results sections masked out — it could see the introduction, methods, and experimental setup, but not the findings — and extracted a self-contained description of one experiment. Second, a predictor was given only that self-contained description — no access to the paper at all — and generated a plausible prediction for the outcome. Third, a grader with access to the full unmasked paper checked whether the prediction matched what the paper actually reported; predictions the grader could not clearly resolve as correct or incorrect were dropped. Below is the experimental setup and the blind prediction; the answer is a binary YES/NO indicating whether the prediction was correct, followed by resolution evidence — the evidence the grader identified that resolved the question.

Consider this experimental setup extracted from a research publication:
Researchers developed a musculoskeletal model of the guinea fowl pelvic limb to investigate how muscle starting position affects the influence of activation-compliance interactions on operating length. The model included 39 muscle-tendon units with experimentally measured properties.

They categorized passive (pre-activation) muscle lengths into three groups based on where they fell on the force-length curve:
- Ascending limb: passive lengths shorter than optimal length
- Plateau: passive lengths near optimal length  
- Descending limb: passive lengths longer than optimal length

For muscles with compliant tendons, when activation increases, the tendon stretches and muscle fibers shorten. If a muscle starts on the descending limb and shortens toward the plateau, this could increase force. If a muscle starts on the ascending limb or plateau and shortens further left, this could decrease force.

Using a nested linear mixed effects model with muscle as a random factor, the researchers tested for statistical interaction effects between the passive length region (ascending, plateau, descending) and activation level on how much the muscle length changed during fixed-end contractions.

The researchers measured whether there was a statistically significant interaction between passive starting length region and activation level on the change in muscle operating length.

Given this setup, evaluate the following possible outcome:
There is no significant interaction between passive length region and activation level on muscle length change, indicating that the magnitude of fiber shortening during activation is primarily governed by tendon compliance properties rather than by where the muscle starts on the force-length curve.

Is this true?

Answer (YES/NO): NO